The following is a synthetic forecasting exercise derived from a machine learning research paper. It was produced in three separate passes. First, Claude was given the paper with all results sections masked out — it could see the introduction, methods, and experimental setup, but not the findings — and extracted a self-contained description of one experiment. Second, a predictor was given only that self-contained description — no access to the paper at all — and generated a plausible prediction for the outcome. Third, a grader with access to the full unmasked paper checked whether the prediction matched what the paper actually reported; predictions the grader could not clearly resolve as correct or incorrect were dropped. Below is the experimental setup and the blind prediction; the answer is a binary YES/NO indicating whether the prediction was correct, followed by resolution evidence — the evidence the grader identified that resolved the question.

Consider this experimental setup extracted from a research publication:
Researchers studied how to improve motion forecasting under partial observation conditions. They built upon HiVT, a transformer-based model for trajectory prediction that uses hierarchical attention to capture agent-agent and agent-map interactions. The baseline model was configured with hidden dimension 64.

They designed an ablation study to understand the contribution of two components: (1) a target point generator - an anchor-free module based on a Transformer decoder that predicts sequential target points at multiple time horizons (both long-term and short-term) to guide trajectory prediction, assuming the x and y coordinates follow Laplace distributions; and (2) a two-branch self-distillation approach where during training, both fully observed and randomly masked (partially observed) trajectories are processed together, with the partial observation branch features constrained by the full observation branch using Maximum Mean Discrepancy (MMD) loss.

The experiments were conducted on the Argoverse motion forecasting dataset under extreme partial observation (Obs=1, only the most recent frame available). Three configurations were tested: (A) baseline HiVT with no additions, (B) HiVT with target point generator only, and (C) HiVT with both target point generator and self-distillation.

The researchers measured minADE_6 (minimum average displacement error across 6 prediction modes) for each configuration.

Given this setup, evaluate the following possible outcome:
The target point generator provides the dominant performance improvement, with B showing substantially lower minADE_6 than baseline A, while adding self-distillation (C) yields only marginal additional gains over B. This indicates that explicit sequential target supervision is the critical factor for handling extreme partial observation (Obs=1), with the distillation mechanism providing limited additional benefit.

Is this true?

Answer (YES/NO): NO